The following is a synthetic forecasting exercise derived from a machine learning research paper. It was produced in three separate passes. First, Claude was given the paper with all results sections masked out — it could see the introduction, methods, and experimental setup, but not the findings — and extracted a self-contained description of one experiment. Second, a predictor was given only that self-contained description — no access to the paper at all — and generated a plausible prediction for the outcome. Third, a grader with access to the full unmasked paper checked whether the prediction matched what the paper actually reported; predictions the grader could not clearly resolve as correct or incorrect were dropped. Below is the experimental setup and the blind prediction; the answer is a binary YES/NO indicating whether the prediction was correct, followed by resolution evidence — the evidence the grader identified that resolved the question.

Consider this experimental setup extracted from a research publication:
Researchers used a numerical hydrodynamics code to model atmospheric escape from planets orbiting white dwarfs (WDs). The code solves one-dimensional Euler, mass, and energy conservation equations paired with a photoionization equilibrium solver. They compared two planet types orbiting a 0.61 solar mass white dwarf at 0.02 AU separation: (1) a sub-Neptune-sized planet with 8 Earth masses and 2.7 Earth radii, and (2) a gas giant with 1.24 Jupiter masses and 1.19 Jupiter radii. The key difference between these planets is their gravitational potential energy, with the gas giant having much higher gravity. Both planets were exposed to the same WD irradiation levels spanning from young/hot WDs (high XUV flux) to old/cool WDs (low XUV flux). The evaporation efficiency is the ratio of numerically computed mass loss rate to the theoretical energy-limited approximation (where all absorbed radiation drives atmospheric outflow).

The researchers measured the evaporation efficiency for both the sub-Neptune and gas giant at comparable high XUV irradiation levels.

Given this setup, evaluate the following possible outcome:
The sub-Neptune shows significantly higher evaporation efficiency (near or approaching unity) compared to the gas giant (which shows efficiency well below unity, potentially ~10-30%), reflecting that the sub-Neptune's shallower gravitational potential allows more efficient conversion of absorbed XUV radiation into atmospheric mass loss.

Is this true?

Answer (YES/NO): NO